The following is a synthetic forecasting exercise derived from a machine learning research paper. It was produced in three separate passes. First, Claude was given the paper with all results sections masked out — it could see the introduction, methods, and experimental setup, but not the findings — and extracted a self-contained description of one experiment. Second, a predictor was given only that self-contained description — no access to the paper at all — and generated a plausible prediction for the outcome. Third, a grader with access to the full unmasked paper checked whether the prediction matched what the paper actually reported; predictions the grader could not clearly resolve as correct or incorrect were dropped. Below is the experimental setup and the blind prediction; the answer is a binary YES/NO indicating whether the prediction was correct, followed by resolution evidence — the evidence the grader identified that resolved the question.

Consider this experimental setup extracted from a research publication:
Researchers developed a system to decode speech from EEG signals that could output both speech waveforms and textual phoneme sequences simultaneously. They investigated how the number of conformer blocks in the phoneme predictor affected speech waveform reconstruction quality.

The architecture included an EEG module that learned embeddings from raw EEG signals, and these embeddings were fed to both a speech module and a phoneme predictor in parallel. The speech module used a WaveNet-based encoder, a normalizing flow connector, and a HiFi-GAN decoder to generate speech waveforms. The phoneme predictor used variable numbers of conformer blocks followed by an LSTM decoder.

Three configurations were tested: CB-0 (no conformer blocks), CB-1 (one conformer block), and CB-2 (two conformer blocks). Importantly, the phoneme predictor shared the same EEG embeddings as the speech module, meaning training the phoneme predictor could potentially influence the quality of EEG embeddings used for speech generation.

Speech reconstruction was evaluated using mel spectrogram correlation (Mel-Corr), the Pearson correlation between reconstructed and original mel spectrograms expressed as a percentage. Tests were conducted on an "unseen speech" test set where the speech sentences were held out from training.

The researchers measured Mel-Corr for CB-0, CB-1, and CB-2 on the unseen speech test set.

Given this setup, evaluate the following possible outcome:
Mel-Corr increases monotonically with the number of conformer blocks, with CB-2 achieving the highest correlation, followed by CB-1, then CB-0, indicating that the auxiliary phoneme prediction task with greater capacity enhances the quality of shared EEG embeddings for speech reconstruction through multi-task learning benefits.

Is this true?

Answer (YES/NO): NO